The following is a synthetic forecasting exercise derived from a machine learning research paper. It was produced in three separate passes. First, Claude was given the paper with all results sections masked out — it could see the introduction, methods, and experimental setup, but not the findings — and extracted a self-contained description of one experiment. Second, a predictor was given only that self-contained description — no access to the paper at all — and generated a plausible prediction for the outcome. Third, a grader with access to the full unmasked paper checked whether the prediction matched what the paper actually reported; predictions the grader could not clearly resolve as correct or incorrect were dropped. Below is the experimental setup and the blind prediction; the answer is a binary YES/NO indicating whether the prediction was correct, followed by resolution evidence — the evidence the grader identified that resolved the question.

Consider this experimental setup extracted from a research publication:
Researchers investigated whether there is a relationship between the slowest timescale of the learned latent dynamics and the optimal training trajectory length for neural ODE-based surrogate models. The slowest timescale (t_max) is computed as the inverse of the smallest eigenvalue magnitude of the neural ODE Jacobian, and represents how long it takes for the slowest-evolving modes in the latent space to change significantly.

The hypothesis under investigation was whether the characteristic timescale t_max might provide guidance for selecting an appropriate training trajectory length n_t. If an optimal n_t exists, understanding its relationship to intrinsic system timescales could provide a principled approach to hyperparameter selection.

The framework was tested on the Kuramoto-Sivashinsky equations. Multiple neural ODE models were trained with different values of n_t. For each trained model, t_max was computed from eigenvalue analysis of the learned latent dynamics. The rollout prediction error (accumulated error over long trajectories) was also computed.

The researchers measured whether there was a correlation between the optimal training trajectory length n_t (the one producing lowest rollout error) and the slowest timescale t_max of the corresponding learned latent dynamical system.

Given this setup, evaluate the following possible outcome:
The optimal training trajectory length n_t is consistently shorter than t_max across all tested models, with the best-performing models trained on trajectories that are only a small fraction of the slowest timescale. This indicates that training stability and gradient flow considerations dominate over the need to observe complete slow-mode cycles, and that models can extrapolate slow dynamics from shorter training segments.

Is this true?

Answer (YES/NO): NO